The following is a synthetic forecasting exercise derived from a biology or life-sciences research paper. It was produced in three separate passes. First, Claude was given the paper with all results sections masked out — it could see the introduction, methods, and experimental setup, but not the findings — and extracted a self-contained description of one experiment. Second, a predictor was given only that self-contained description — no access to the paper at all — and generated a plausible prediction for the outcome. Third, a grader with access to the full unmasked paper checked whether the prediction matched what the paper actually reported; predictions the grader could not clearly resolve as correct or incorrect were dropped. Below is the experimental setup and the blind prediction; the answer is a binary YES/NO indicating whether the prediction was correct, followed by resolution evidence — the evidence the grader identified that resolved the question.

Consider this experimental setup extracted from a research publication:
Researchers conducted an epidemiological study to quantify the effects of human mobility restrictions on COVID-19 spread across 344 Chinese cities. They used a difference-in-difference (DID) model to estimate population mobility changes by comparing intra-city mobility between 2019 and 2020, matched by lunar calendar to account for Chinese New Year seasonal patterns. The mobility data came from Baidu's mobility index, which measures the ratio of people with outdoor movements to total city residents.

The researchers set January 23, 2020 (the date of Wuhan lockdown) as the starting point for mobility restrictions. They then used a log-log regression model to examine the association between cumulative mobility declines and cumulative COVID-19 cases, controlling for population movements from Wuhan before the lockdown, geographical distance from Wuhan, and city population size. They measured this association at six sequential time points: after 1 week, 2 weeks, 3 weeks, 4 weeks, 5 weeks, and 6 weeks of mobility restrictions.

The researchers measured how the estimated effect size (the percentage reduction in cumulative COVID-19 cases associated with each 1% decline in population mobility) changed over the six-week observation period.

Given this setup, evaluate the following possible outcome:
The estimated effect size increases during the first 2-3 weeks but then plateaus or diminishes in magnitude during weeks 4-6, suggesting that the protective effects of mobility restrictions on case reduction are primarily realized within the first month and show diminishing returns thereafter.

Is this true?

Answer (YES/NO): NO